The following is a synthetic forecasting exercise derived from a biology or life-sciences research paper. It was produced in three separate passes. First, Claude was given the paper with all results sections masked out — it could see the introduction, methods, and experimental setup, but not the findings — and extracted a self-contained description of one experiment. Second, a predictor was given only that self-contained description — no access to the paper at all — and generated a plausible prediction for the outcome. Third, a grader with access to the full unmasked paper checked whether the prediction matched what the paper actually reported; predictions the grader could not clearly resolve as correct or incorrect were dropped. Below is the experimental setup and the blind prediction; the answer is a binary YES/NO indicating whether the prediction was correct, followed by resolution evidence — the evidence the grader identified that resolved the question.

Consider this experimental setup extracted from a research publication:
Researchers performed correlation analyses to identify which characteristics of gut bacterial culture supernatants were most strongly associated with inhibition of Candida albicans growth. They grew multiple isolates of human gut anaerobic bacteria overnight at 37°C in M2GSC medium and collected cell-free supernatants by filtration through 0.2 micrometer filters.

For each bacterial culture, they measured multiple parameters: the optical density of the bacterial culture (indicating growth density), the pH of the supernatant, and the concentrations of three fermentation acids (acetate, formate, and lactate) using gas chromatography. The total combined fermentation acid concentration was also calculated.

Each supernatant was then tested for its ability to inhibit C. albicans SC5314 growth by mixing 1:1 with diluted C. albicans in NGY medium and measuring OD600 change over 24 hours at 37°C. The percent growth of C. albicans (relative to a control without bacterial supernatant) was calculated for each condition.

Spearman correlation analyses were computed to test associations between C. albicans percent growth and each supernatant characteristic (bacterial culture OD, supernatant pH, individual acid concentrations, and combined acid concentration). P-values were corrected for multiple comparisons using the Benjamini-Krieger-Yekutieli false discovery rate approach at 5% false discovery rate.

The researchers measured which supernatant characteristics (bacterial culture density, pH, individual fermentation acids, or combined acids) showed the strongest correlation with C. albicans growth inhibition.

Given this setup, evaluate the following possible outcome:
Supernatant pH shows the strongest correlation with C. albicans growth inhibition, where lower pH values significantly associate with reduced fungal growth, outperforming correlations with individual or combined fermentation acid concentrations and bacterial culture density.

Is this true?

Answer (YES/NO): NO